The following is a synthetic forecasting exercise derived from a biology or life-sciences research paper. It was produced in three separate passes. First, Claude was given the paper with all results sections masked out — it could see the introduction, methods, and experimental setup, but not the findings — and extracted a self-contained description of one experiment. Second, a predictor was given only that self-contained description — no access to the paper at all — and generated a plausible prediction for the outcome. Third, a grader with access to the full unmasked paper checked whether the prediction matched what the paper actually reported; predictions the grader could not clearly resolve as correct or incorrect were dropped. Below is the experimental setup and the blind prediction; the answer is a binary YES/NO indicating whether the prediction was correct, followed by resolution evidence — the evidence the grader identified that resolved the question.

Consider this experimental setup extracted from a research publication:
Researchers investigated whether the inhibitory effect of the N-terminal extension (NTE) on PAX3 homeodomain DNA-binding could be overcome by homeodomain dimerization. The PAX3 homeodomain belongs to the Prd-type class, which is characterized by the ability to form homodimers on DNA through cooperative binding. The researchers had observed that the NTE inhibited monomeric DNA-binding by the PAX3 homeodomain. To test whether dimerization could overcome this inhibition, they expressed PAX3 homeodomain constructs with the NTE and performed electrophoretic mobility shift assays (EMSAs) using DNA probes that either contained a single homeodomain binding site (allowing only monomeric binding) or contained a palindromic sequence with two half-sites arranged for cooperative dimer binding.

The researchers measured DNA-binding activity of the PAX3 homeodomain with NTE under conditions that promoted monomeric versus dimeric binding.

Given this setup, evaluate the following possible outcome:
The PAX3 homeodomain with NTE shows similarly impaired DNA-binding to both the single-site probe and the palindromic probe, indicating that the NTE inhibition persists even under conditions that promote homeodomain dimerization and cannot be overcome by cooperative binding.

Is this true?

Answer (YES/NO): NO